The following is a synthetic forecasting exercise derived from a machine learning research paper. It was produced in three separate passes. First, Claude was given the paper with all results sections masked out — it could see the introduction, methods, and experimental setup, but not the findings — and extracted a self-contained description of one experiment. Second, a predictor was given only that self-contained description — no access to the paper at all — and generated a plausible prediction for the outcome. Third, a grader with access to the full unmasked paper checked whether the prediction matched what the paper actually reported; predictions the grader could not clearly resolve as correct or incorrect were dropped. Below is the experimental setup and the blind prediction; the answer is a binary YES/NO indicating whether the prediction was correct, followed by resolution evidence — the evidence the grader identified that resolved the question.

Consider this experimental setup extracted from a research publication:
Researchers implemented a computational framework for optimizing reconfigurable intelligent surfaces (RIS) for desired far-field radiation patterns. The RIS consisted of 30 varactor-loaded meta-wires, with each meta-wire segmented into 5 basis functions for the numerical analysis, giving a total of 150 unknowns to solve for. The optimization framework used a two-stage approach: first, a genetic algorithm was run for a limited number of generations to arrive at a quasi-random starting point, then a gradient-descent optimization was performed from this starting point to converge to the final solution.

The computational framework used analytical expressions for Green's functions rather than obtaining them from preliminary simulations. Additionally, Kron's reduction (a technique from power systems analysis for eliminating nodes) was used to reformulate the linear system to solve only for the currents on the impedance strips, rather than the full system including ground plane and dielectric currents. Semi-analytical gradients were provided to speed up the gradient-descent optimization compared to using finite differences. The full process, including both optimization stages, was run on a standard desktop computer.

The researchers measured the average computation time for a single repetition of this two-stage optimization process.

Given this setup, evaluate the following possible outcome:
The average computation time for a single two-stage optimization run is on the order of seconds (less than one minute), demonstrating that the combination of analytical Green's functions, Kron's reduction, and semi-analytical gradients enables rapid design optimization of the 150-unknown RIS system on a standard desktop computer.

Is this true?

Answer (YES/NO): YES